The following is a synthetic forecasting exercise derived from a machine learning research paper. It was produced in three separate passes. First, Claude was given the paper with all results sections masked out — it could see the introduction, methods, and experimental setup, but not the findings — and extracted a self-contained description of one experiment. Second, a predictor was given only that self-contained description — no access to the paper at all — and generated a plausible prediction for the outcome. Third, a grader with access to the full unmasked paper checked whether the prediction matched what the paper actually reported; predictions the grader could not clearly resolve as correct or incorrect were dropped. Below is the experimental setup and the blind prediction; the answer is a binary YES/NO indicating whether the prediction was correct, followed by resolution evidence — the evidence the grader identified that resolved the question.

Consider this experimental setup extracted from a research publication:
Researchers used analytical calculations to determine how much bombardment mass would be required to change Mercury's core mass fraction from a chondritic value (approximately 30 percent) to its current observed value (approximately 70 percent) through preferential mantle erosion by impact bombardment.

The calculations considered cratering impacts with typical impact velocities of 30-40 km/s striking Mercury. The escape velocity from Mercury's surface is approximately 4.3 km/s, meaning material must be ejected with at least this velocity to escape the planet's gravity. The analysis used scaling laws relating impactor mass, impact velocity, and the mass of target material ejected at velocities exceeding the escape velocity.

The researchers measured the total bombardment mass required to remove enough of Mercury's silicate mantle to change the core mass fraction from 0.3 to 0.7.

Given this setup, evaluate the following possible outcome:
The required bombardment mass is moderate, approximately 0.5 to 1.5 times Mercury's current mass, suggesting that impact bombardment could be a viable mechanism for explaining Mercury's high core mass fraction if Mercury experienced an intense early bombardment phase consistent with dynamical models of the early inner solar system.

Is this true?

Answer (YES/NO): NO